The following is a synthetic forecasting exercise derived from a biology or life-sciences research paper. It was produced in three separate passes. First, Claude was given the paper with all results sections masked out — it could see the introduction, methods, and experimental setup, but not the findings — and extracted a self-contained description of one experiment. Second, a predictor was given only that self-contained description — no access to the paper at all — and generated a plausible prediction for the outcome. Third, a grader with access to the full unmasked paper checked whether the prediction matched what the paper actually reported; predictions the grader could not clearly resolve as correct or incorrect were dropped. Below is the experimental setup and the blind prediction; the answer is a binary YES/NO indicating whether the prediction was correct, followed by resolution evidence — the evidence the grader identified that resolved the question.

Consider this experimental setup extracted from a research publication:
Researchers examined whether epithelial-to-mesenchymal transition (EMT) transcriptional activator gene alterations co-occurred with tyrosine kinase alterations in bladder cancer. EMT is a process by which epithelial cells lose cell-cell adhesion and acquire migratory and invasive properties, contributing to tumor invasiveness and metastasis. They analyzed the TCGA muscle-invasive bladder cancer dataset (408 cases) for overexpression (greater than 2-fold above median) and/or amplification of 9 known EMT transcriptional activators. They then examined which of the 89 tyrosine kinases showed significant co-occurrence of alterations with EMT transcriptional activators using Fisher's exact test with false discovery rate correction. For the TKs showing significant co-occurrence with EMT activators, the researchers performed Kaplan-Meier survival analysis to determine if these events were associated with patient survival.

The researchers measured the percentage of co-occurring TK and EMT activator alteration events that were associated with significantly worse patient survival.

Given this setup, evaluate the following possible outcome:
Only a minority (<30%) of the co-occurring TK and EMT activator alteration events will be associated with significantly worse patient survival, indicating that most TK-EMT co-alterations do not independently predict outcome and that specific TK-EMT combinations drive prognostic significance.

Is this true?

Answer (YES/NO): YES